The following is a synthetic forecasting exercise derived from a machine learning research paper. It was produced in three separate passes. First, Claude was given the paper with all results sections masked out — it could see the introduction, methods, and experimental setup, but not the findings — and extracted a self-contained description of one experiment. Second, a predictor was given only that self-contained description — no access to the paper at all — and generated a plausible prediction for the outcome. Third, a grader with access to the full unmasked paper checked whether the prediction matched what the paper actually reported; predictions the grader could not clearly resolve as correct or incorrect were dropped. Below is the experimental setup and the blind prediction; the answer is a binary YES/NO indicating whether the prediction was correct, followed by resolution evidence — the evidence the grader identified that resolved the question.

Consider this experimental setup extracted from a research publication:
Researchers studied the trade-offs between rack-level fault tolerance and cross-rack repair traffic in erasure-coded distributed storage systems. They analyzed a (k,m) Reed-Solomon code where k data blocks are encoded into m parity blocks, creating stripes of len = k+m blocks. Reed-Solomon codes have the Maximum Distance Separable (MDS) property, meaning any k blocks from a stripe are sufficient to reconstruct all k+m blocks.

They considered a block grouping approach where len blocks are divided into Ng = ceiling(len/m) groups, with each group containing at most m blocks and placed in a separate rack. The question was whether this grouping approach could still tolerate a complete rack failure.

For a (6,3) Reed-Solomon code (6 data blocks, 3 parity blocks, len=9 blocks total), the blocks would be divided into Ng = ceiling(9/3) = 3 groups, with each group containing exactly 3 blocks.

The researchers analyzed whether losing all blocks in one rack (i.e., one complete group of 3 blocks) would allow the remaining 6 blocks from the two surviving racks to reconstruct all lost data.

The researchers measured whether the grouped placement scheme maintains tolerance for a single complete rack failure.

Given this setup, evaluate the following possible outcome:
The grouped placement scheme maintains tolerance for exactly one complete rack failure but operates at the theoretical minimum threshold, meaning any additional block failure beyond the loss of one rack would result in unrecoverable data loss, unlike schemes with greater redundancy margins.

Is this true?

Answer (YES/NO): YES